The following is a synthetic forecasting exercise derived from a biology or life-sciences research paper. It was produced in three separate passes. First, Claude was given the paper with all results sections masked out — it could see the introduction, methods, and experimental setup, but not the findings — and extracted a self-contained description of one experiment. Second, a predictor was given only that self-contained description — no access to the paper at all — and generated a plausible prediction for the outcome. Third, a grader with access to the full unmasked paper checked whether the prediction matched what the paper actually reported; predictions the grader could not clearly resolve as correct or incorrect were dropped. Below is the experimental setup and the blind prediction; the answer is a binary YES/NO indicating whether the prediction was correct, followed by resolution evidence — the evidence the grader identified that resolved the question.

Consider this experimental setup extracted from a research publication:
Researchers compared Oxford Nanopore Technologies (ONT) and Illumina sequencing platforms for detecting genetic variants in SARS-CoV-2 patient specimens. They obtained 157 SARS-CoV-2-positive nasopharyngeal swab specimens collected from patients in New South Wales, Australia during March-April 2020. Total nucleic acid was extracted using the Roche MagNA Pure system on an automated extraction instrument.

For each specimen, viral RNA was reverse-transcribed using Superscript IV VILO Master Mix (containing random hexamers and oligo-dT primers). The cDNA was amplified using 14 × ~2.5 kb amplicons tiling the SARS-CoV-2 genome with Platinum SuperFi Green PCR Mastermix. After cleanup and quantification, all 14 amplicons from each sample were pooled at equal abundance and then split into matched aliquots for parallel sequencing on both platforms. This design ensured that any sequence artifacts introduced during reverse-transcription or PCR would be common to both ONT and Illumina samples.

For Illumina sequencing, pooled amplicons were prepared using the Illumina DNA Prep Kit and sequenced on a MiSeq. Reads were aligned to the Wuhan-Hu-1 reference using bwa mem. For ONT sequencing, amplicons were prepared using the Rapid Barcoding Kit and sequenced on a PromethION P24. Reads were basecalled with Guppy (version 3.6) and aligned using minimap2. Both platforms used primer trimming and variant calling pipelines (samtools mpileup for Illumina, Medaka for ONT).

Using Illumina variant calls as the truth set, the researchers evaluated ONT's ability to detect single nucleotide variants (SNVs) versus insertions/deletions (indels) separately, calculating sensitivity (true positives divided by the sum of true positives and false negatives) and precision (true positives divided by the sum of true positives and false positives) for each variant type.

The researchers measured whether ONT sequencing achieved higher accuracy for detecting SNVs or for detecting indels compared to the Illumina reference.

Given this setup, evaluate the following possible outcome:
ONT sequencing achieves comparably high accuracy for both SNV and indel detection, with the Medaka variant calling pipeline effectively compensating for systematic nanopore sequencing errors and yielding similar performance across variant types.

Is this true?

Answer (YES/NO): NO